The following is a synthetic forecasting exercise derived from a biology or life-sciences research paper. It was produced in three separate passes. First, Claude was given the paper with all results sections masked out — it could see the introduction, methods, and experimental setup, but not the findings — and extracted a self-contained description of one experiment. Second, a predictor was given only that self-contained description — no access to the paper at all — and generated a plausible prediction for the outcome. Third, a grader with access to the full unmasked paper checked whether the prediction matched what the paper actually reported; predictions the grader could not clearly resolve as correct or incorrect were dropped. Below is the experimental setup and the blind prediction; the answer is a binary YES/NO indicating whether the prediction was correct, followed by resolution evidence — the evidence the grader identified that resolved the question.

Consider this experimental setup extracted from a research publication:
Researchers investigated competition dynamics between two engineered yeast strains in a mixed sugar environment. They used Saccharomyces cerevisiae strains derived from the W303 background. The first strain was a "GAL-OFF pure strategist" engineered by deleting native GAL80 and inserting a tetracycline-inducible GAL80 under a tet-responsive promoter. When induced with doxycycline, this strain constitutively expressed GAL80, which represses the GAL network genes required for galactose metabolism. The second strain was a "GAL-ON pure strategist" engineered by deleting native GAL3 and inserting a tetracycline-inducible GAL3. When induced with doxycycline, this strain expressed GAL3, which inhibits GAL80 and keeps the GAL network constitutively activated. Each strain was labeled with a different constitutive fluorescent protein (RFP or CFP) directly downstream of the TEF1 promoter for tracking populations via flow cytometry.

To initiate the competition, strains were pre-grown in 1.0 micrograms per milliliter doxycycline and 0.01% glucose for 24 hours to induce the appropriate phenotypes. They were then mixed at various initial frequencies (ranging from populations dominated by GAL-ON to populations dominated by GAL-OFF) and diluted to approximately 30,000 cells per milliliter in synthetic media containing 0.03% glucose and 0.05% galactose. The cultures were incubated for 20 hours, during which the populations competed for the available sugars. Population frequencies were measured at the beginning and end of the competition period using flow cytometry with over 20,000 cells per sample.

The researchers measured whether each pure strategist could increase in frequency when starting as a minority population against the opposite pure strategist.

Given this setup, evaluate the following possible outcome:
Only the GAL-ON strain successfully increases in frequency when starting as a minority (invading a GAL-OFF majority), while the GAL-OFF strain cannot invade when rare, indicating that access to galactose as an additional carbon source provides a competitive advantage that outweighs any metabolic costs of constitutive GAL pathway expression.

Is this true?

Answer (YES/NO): NO